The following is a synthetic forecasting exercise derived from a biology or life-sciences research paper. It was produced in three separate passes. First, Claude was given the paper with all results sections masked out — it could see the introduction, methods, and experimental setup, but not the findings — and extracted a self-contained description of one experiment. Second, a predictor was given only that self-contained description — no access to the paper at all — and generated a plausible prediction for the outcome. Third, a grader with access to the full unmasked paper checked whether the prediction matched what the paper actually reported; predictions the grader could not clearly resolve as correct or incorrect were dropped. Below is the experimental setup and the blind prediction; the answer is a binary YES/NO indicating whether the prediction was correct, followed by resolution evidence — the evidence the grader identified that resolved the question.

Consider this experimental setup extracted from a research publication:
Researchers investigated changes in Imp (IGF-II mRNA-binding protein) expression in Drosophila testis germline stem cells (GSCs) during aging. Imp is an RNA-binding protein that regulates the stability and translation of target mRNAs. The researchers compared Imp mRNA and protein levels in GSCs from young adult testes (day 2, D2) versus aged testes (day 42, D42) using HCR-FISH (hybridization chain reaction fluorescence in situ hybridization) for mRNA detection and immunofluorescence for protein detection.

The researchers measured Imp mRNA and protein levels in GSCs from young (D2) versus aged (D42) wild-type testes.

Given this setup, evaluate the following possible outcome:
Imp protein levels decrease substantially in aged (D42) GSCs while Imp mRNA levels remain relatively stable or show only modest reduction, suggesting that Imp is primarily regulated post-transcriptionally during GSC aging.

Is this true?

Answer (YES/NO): NO